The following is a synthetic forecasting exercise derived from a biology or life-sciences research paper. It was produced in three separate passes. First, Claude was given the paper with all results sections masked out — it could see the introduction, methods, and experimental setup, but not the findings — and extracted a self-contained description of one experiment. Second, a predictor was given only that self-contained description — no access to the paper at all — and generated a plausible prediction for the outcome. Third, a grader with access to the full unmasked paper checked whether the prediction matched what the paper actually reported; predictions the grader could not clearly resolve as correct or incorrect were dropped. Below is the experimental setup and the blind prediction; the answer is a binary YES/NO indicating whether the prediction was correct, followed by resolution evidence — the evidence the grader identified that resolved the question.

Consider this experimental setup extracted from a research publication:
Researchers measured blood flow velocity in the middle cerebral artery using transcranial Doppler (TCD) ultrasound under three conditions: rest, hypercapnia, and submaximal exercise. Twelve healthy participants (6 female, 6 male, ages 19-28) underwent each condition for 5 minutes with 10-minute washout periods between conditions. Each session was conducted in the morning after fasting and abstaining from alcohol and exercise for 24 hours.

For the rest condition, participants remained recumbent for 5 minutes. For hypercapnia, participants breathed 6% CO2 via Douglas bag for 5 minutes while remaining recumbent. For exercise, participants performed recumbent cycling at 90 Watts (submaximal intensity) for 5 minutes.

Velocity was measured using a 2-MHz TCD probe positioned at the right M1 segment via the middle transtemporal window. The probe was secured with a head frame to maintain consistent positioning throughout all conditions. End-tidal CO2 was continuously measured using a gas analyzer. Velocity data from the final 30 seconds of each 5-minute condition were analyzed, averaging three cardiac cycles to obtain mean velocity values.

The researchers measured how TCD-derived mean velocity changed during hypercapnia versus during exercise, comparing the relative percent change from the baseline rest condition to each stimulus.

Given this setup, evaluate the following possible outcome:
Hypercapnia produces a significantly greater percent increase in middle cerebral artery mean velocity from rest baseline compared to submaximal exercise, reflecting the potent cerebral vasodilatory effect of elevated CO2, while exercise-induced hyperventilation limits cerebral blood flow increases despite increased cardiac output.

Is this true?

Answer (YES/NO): NO